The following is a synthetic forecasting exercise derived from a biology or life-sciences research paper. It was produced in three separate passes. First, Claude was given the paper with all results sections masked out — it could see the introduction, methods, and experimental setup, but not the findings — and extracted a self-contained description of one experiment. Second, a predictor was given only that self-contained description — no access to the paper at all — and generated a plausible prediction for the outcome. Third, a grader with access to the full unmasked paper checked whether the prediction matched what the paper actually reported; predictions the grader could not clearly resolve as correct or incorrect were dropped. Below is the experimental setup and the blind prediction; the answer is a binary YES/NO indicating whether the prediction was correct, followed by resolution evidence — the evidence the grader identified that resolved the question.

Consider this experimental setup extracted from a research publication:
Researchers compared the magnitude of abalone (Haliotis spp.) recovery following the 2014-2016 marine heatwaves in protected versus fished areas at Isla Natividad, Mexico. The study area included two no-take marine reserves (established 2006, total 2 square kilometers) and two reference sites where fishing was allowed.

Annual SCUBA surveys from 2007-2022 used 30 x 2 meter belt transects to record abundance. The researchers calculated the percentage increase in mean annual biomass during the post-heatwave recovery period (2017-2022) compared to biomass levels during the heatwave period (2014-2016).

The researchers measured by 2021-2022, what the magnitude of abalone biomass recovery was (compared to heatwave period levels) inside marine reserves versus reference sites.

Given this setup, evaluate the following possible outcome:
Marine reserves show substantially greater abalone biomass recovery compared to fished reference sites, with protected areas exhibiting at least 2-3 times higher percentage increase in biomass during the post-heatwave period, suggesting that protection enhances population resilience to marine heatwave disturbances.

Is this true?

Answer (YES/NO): YES